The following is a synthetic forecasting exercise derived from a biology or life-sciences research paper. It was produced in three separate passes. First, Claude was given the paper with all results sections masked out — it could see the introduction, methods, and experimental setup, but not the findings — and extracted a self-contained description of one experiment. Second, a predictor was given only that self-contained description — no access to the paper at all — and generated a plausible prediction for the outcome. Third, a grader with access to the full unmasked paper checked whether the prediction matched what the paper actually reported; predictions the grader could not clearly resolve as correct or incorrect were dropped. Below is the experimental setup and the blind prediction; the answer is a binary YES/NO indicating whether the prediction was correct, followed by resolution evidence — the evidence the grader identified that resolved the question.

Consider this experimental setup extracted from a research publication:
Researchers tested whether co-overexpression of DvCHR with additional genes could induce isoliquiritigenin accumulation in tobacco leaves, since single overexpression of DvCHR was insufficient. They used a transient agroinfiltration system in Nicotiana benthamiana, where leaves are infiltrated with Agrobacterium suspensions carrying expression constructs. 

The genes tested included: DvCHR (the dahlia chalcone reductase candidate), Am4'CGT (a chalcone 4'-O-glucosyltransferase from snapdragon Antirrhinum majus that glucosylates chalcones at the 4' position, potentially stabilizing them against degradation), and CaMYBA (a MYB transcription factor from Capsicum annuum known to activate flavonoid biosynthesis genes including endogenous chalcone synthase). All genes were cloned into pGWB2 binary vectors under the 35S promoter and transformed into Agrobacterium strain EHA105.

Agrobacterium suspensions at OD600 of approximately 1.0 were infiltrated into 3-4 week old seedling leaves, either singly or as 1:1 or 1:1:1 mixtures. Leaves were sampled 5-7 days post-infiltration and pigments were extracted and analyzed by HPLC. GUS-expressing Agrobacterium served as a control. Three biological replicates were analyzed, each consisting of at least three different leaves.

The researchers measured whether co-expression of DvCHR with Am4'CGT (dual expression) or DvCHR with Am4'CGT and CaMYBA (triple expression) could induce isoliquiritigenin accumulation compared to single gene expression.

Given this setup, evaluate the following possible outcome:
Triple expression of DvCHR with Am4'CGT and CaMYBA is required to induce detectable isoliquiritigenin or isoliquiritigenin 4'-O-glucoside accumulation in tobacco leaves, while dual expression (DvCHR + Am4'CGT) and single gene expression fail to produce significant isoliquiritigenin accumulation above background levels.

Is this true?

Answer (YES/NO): YES